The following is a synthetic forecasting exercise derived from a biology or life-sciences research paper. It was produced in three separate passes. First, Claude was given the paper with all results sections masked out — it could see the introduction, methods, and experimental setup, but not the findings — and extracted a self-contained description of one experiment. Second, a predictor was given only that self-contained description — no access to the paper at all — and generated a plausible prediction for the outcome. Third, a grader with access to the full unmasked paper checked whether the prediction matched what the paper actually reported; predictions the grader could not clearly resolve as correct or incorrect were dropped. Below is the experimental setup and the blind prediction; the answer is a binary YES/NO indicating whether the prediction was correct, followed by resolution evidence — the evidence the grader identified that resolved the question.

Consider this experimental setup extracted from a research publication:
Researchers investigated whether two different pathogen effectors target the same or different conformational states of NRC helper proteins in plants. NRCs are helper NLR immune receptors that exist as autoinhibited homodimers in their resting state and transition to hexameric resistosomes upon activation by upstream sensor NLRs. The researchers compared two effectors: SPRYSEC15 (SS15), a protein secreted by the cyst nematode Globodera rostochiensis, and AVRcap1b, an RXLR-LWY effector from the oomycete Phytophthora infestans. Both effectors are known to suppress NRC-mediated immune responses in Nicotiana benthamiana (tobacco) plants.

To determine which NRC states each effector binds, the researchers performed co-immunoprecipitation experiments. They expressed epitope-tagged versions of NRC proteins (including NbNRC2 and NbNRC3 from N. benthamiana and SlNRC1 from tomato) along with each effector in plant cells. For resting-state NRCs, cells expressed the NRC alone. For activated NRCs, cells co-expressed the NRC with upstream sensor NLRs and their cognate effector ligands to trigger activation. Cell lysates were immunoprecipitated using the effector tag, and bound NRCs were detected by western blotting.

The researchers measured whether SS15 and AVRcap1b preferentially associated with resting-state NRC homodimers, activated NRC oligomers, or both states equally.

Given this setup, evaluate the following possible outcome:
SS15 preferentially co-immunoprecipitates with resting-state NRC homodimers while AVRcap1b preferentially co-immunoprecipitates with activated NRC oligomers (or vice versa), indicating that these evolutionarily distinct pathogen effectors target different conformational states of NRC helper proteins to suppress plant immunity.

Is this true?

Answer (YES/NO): YES